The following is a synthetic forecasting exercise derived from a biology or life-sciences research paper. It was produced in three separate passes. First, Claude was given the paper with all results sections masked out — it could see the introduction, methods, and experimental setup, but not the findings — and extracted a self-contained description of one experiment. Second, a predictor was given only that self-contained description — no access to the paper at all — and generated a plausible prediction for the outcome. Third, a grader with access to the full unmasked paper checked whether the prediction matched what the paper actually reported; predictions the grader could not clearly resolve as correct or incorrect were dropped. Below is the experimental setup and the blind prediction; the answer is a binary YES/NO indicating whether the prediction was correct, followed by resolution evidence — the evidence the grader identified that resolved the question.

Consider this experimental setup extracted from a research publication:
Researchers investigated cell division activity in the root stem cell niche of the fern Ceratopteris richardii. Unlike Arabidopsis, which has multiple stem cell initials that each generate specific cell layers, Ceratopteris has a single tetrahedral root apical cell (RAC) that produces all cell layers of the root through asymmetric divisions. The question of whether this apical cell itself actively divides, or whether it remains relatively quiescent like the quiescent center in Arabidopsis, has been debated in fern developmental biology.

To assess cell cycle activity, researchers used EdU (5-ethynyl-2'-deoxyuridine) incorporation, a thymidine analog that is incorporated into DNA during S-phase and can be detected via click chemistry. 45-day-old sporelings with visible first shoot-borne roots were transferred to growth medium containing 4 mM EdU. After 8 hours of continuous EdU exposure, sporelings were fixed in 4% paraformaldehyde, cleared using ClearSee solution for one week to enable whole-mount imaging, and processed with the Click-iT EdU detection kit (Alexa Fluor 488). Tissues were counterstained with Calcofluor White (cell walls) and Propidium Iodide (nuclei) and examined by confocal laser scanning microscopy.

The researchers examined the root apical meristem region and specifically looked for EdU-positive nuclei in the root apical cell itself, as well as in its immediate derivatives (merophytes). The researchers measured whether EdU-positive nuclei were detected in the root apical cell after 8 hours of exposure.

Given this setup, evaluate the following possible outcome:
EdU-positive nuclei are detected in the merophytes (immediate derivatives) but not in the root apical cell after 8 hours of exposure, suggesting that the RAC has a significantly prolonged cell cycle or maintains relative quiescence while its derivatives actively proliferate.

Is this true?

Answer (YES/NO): NO